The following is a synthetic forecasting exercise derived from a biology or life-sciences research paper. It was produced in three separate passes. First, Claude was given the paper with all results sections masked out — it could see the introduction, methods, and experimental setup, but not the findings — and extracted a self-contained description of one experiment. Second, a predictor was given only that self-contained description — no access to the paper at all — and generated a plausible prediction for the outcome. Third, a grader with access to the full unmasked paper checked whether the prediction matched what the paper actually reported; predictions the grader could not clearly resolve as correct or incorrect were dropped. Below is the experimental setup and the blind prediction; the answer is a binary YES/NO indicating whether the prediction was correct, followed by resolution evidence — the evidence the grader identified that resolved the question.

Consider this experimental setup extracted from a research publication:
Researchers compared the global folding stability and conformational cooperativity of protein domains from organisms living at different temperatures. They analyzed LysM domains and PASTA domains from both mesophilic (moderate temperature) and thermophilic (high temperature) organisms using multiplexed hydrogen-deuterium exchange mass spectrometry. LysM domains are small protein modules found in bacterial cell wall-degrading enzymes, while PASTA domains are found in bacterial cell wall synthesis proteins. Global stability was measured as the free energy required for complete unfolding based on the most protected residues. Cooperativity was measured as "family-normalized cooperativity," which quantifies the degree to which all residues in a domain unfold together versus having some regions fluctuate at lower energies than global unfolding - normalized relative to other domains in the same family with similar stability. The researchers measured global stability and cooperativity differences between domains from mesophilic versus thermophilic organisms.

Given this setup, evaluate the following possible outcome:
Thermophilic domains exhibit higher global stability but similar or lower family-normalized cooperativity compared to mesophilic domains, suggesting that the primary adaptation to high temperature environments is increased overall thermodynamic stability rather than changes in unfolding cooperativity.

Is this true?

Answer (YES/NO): YES